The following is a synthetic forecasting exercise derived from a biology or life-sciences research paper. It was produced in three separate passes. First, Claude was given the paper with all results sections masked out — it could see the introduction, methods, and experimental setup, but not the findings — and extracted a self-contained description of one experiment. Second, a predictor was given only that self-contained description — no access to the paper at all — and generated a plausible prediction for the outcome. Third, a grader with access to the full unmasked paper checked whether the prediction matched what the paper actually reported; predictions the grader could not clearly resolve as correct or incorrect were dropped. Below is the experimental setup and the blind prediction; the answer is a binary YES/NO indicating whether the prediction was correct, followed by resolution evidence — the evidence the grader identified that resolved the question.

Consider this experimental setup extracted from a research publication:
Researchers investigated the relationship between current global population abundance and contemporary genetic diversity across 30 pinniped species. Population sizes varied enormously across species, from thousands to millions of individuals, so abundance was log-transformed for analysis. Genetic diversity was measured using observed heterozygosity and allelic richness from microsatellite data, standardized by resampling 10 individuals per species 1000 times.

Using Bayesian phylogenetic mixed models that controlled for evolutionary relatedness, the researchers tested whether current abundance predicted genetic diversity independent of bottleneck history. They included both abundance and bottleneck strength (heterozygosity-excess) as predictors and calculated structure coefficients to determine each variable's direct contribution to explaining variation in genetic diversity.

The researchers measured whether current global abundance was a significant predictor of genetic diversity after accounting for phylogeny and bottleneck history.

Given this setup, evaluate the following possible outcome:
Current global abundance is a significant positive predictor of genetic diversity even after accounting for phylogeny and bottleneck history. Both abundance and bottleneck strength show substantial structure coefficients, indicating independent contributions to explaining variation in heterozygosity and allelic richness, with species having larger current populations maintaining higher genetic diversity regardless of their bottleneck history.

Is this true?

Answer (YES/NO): YES